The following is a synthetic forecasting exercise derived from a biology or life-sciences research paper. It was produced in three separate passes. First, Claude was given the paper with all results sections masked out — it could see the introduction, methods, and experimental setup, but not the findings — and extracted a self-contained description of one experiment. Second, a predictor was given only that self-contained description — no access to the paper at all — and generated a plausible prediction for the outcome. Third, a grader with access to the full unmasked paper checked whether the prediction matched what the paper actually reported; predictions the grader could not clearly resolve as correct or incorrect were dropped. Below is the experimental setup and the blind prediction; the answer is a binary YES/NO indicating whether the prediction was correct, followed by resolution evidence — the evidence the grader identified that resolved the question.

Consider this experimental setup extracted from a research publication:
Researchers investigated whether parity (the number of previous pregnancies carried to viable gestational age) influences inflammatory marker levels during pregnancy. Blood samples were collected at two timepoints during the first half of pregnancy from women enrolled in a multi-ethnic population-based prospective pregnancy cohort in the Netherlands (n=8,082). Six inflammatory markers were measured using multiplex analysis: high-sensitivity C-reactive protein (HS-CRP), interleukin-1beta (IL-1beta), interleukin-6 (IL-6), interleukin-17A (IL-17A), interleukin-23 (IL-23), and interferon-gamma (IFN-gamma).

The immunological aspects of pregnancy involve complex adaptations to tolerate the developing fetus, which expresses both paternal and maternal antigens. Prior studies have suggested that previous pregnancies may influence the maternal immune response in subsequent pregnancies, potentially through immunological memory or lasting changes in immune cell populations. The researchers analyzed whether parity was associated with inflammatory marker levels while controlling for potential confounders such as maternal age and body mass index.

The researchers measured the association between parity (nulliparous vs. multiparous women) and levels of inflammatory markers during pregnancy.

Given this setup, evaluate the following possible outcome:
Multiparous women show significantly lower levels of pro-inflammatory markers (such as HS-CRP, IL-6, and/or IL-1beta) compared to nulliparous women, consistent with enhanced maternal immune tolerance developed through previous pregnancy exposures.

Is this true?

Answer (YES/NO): NO